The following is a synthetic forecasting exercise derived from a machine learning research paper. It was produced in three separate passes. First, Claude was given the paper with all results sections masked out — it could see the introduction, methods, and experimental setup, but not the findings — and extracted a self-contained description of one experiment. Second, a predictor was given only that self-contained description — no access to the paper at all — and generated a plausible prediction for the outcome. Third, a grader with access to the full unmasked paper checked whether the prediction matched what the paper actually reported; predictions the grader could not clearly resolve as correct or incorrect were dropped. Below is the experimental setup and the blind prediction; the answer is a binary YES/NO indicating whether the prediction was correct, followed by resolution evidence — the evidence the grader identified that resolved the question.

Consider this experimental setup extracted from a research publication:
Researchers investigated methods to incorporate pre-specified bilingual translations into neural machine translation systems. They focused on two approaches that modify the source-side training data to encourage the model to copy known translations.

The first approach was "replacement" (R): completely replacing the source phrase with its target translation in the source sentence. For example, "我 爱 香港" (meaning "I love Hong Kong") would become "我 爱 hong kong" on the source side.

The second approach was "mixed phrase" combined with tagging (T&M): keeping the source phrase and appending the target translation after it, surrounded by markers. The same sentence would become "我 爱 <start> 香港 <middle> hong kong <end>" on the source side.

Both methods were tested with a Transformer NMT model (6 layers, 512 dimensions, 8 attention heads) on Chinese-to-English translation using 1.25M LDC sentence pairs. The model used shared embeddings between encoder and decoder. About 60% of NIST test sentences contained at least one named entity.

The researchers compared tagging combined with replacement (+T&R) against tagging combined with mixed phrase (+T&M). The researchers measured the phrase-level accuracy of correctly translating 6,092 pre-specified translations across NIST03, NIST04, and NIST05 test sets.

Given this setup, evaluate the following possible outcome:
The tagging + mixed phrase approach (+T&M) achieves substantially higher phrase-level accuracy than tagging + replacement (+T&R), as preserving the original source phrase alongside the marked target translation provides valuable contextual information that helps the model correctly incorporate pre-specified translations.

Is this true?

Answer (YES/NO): NO